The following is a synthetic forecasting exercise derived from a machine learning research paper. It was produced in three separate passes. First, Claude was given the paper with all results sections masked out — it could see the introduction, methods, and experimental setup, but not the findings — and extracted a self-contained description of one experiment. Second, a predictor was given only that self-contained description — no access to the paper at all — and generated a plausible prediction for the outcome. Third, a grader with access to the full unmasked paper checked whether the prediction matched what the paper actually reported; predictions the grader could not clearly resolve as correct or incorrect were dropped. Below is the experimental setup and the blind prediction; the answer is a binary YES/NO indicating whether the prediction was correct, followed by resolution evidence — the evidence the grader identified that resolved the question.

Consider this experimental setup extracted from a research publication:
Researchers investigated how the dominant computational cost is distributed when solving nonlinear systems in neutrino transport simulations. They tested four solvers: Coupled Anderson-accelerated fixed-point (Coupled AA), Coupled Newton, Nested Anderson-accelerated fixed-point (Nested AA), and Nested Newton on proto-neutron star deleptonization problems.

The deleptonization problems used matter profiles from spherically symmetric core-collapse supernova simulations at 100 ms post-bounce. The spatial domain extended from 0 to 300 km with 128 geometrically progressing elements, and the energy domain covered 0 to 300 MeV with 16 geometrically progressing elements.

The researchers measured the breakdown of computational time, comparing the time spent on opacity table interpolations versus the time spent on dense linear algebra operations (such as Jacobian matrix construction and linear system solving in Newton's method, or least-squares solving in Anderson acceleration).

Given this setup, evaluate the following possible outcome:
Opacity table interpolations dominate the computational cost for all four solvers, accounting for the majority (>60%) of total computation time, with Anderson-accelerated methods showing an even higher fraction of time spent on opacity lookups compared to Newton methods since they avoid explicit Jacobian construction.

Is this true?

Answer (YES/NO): YES